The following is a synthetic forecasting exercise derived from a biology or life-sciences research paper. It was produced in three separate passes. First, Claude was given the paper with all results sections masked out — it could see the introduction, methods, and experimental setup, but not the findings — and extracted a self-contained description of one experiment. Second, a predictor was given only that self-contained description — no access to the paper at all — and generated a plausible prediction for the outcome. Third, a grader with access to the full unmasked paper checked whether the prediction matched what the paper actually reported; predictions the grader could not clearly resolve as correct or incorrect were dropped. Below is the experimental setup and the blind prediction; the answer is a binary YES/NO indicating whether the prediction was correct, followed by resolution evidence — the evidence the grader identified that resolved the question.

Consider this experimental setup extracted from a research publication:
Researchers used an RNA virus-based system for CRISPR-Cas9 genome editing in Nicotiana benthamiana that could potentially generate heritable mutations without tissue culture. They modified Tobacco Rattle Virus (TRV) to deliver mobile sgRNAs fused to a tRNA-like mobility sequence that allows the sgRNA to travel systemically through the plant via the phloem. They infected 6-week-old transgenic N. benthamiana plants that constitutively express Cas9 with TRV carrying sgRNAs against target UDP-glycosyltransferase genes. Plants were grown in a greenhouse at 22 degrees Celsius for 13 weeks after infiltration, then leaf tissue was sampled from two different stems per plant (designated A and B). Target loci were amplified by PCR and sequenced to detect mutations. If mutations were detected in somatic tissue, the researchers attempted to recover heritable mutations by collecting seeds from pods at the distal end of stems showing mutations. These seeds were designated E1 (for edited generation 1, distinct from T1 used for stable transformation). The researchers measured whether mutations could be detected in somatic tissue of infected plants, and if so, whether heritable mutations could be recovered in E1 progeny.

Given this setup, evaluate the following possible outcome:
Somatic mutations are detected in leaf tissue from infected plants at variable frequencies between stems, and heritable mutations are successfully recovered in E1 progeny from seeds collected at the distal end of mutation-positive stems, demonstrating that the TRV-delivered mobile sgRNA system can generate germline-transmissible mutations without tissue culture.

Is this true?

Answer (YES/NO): YES